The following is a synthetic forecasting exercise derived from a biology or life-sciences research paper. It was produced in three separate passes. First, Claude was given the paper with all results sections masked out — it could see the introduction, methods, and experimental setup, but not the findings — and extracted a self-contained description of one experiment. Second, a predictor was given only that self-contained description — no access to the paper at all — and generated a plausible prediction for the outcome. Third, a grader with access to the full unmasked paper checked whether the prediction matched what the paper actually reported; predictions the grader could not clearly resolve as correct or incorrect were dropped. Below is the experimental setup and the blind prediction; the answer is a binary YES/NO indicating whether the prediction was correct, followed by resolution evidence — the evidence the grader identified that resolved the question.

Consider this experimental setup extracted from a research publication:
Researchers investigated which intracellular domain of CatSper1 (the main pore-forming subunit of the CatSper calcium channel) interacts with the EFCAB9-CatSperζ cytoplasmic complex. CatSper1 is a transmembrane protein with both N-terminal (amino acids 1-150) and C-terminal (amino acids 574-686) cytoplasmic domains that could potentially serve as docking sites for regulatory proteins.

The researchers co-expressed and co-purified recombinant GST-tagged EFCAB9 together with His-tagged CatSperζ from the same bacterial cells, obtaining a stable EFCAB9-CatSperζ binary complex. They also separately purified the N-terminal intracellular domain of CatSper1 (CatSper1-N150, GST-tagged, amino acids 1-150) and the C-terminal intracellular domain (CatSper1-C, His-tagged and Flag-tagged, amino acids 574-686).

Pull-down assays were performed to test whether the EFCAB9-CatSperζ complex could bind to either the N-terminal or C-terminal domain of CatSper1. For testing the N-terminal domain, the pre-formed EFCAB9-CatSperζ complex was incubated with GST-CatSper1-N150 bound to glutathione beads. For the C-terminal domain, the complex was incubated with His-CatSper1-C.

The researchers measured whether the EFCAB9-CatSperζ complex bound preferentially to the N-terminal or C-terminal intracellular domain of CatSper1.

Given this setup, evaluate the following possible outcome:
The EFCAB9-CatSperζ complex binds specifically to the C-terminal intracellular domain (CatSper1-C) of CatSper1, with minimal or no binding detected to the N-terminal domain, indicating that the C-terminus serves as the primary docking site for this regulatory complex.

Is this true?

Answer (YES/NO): NO